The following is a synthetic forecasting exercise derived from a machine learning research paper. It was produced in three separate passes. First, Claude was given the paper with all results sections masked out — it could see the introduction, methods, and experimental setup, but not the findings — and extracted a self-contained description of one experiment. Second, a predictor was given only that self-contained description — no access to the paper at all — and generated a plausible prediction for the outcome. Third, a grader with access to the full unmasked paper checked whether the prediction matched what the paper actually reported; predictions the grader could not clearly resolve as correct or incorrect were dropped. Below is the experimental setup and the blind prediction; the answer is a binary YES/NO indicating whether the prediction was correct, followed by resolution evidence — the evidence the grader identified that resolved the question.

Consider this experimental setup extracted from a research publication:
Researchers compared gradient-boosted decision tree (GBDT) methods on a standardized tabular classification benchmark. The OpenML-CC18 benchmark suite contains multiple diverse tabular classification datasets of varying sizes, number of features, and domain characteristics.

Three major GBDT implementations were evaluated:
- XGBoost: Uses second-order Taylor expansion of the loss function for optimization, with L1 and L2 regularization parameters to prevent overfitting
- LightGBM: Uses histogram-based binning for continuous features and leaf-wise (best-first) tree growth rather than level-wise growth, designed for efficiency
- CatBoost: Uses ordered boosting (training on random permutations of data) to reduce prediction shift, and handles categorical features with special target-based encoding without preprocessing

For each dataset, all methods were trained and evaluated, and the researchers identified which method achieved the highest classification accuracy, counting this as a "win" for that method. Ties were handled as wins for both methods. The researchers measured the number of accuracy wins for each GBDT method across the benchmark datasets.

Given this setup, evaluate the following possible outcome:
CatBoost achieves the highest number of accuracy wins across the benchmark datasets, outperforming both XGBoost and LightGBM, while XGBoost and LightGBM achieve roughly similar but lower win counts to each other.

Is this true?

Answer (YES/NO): NO